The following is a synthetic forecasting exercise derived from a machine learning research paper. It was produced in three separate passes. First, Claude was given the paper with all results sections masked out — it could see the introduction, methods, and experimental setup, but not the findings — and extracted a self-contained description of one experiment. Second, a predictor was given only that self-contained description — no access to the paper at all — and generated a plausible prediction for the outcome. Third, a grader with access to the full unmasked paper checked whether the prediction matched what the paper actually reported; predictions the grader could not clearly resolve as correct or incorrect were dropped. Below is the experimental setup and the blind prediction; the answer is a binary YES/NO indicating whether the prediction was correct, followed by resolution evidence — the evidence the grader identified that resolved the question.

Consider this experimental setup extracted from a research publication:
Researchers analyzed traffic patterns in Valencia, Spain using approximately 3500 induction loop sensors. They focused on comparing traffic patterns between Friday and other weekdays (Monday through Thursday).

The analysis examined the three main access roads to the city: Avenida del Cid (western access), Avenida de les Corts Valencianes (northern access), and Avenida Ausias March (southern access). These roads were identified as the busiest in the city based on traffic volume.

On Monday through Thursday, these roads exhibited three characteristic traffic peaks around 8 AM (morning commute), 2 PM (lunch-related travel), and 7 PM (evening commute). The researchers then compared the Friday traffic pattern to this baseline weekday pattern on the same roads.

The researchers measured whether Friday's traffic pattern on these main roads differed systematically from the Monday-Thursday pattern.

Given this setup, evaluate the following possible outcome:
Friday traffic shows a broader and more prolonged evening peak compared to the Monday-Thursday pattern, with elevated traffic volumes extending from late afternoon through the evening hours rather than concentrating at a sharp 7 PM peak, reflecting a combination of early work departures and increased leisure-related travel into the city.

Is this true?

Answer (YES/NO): NO